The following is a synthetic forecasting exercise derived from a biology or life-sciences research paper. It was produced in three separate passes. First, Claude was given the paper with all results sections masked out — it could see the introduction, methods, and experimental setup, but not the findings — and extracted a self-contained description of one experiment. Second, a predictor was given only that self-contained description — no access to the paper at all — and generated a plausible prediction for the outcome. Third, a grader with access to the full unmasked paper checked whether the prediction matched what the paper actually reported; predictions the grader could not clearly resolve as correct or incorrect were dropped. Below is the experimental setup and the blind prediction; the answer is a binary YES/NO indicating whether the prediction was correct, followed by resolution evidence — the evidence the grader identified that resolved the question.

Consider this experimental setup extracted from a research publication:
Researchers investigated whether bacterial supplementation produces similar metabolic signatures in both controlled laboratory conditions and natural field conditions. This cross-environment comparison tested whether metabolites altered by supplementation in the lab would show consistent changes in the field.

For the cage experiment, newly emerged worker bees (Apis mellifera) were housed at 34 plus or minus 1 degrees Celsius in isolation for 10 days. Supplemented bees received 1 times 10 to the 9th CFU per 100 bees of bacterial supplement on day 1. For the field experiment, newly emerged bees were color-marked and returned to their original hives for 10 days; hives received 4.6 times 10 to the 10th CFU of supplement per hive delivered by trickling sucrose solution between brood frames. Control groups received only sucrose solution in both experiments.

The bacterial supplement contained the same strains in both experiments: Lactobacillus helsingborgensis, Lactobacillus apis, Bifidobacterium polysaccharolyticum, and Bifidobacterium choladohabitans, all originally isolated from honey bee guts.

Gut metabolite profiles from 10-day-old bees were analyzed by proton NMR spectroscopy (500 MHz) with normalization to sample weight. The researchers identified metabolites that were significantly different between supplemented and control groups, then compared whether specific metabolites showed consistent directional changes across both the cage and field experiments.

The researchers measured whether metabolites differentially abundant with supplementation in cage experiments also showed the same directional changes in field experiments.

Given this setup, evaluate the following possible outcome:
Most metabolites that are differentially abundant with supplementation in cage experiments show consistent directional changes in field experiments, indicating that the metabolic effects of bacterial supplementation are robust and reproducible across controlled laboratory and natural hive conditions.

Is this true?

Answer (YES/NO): NO